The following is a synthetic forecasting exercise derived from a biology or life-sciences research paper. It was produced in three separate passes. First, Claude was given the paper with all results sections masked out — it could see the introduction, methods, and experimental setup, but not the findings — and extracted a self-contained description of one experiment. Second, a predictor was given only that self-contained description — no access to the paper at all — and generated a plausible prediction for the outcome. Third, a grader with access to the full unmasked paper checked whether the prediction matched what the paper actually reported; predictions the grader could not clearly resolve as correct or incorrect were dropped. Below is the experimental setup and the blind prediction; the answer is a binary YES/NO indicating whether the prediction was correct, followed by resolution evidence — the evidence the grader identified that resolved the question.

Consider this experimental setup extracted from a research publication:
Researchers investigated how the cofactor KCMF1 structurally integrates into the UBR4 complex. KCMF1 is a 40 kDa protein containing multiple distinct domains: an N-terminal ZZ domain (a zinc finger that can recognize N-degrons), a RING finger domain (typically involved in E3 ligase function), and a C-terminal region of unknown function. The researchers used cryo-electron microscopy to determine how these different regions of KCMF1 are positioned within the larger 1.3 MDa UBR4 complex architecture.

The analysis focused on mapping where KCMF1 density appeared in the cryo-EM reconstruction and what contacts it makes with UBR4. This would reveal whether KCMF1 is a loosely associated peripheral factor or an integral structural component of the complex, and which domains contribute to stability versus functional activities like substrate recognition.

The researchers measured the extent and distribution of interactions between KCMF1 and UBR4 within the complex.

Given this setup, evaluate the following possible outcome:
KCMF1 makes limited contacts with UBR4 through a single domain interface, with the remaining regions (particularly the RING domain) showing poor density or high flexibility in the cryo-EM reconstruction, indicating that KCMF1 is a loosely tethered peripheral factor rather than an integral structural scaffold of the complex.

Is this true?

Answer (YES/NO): NO